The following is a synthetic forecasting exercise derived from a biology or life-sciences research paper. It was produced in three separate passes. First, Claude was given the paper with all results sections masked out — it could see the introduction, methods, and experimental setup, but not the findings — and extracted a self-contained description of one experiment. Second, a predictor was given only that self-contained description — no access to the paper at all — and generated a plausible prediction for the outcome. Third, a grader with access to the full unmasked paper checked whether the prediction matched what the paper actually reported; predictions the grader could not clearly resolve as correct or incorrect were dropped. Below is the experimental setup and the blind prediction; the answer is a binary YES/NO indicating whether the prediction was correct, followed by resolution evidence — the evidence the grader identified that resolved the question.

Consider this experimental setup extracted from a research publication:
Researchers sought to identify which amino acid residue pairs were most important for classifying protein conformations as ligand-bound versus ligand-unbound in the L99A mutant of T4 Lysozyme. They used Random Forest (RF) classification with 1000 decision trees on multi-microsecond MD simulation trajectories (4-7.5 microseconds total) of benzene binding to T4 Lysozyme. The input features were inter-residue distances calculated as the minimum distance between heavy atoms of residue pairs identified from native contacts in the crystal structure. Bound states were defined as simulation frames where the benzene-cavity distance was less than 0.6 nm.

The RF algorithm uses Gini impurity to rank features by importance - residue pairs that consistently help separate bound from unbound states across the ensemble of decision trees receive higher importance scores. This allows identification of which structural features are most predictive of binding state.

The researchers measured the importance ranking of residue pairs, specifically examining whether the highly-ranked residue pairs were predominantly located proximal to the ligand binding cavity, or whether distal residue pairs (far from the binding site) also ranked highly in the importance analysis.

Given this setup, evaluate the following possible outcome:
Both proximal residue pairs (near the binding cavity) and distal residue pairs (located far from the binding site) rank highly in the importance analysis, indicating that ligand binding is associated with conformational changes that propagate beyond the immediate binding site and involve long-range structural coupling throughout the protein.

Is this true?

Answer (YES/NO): YES